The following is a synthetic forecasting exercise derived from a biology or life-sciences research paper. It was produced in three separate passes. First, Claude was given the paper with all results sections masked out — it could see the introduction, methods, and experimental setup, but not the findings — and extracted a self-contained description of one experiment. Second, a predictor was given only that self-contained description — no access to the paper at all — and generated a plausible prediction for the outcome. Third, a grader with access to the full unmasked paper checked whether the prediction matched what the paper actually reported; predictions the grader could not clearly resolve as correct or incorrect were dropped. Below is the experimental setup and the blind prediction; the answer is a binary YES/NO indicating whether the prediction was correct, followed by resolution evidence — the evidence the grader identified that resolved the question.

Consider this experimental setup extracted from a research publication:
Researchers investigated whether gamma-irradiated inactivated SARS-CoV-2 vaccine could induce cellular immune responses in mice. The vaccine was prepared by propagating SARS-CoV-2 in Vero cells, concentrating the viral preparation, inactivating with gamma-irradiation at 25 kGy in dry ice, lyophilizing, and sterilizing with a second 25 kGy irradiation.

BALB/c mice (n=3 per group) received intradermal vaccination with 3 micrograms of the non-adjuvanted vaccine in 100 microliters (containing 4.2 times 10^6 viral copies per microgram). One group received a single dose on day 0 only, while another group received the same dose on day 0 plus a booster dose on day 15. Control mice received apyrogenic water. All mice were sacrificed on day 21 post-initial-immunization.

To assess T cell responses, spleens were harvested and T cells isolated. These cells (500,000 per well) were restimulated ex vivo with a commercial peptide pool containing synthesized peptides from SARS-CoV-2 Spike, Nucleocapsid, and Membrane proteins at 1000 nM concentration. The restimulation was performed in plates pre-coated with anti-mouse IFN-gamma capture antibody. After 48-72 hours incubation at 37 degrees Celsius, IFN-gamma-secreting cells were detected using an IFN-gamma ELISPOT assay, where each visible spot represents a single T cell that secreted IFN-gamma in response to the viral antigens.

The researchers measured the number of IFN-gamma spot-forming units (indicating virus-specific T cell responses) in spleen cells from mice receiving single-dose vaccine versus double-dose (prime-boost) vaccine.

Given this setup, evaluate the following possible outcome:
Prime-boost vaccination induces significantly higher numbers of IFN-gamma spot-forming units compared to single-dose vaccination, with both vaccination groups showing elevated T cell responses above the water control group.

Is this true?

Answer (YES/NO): NO